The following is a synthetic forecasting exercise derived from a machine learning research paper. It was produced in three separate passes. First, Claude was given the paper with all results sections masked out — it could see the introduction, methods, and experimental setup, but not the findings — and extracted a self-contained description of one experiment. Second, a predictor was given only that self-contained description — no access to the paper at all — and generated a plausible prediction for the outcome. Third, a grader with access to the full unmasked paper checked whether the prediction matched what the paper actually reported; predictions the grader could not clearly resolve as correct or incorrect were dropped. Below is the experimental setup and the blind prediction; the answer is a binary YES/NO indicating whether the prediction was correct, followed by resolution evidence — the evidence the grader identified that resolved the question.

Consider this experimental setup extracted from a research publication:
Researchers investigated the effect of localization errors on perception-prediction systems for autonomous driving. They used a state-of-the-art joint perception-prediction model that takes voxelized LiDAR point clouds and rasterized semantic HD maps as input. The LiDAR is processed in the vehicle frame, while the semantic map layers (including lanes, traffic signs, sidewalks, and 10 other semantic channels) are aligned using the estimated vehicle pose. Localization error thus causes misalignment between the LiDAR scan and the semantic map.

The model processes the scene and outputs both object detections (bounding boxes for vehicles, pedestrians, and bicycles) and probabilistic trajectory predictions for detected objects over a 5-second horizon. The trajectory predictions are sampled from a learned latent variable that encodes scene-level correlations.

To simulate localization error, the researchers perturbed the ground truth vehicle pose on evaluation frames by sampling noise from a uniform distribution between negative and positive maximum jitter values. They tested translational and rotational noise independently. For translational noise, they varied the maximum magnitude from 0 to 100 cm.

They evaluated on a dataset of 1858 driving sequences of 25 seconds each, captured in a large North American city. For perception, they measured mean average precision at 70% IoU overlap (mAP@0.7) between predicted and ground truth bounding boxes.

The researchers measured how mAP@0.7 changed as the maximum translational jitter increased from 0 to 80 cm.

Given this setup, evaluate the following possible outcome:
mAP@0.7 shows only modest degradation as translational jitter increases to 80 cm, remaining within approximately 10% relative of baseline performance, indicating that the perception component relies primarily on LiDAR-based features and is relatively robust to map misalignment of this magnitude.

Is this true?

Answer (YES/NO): YES